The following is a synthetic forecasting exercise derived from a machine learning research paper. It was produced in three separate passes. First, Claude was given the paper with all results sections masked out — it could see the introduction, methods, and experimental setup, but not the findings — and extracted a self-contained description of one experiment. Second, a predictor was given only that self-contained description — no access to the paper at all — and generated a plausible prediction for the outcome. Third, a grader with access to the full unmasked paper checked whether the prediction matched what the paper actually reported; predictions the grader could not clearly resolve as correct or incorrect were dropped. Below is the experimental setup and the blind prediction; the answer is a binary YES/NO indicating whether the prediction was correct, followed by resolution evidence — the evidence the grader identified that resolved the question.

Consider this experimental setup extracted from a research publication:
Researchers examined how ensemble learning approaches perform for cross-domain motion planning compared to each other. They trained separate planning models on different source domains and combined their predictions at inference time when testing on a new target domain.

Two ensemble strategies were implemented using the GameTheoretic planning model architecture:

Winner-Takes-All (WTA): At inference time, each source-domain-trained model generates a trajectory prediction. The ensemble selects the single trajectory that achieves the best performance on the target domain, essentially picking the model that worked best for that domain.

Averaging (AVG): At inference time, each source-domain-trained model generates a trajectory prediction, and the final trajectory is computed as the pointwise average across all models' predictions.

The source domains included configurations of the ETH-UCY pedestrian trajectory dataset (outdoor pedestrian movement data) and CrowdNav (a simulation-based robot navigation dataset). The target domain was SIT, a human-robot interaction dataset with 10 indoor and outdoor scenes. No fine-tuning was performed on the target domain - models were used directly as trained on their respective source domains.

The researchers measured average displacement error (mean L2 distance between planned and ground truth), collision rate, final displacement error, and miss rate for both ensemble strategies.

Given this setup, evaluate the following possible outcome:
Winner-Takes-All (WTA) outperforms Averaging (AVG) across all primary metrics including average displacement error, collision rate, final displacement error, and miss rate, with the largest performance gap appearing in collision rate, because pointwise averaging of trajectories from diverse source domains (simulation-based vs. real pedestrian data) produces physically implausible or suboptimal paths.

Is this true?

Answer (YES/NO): YES